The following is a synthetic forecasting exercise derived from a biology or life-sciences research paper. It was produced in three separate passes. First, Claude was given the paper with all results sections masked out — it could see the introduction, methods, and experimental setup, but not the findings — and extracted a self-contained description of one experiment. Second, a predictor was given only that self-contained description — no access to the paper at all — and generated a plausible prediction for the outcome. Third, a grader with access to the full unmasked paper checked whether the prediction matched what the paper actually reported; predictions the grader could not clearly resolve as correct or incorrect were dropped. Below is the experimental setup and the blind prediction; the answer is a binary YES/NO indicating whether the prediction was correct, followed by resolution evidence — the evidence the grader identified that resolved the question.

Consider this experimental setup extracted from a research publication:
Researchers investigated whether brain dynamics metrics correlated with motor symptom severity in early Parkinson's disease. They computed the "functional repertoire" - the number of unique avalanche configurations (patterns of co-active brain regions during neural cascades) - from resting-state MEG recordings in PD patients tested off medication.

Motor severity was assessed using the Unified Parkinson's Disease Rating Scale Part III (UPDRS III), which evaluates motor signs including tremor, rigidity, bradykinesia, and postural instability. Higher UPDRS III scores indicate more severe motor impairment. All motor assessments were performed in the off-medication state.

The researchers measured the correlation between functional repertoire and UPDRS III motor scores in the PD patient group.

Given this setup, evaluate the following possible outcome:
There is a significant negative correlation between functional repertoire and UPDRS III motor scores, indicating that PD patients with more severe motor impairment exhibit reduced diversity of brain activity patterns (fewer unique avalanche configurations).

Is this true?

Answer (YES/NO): YES